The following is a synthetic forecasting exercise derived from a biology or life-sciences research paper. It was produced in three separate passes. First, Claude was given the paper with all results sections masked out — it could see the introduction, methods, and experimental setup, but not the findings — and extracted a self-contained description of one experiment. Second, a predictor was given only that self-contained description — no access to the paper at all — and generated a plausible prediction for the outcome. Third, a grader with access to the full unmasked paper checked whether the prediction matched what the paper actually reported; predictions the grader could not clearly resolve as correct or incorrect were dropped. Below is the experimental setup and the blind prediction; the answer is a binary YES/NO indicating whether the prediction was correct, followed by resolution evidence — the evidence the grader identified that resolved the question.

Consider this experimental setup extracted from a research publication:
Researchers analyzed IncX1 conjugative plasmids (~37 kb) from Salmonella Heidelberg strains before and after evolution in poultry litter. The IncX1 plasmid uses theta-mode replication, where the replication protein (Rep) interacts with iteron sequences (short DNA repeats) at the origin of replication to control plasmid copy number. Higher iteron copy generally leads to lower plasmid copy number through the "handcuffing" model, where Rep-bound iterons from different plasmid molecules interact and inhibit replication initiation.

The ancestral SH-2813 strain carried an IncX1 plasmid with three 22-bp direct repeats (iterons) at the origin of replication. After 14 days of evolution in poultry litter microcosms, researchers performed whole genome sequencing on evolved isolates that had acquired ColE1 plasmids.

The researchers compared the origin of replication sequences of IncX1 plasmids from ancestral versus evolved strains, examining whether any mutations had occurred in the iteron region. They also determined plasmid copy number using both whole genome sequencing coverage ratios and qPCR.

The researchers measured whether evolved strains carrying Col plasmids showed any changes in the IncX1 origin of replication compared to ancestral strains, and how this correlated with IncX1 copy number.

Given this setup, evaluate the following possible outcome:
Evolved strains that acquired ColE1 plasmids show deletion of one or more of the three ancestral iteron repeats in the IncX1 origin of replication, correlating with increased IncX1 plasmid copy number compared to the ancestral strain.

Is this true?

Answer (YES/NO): YES